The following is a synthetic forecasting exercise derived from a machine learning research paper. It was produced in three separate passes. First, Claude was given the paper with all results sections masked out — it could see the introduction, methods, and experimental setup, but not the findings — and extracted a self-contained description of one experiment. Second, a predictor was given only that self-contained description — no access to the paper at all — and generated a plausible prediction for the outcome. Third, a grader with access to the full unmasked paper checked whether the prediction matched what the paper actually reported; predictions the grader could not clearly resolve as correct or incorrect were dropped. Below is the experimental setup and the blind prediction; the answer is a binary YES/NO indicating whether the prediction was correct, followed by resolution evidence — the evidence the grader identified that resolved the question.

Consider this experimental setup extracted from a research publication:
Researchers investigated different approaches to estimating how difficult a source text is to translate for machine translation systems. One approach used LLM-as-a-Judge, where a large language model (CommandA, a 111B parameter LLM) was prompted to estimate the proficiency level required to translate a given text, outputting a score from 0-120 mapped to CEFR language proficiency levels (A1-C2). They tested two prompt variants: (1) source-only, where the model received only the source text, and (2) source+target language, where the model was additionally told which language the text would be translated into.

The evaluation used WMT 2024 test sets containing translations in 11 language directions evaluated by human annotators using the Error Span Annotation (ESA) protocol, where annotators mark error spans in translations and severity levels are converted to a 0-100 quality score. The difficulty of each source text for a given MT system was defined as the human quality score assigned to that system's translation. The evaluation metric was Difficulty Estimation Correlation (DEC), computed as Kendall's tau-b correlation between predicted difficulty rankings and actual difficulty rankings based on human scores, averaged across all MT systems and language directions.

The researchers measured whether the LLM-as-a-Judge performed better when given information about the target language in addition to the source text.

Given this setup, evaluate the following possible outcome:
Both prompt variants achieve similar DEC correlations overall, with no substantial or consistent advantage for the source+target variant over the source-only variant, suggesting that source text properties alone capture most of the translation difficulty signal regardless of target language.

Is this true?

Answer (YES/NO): NO